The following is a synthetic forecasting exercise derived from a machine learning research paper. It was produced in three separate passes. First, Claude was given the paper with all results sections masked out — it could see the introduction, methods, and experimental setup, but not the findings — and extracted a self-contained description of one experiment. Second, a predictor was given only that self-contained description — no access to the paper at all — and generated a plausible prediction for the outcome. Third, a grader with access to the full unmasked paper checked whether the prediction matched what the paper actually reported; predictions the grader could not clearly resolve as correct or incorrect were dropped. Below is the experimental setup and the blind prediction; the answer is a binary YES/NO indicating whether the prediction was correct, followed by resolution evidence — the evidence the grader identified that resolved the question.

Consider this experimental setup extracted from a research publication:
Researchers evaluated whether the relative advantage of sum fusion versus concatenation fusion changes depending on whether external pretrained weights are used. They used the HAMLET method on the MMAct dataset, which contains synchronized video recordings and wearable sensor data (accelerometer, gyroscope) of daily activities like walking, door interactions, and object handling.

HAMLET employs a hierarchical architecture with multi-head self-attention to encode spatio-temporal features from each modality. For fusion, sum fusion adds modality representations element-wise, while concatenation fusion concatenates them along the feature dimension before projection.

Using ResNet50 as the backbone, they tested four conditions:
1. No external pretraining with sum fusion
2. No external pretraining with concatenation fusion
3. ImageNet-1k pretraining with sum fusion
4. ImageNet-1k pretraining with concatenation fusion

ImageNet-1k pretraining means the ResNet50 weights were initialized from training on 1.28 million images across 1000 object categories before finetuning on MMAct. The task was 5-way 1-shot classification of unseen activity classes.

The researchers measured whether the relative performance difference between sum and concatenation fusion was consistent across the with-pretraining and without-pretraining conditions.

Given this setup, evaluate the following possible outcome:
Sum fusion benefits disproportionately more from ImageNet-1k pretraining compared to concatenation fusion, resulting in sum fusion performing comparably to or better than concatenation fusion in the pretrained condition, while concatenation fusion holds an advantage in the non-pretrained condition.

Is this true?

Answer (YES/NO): NO